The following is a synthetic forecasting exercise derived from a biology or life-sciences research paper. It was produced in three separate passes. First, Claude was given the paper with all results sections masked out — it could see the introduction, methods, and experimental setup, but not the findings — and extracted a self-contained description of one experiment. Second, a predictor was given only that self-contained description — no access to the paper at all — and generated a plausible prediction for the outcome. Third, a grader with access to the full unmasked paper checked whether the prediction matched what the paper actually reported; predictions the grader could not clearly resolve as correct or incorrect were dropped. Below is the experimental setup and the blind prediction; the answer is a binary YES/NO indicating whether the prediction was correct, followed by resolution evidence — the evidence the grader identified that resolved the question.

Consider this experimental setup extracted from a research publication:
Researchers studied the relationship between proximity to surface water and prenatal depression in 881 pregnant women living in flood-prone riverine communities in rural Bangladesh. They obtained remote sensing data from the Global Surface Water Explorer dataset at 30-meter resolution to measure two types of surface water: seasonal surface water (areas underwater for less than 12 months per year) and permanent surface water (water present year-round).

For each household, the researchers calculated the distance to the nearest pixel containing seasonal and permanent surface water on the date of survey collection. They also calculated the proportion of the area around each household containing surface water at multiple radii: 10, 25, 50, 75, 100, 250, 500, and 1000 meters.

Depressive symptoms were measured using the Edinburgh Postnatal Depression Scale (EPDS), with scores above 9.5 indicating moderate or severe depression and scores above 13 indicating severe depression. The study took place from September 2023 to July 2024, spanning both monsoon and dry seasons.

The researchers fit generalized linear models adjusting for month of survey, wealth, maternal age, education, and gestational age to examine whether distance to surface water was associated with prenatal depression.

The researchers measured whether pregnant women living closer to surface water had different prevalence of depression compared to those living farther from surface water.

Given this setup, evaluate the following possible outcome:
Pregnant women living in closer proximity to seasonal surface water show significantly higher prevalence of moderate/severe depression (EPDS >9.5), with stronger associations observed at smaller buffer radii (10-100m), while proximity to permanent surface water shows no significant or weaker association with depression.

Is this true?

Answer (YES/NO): NO